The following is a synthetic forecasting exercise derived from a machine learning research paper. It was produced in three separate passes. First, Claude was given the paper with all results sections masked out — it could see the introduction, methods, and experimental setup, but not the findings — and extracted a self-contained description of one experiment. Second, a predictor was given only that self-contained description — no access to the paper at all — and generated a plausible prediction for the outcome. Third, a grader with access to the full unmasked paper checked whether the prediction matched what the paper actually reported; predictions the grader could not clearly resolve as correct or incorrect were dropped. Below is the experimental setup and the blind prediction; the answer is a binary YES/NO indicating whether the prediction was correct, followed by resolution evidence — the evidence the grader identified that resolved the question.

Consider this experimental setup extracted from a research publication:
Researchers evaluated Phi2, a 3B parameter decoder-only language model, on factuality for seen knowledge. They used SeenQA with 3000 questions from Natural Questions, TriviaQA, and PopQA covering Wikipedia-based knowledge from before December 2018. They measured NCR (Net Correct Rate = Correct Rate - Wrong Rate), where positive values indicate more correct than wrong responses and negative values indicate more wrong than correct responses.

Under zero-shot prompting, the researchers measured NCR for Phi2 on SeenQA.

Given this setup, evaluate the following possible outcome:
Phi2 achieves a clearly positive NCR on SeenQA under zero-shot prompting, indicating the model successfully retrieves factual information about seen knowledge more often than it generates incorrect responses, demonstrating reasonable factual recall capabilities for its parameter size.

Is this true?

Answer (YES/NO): NO